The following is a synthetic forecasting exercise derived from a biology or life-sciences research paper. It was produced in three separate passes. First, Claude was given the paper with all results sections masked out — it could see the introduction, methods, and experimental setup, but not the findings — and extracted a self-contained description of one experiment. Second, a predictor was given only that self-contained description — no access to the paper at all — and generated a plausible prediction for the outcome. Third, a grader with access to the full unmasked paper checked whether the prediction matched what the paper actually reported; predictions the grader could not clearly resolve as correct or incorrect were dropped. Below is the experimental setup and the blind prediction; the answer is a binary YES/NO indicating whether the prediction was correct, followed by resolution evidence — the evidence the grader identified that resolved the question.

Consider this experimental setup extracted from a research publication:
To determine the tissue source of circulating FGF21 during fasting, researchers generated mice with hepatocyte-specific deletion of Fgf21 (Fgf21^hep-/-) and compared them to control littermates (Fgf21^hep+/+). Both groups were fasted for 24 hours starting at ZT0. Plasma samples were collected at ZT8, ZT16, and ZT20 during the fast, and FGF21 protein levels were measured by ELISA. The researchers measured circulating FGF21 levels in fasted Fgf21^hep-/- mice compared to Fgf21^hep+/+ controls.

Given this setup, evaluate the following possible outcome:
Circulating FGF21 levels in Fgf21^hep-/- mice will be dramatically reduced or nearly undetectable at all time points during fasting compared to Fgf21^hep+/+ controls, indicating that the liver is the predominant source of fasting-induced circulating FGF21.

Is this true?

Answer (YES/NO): YES